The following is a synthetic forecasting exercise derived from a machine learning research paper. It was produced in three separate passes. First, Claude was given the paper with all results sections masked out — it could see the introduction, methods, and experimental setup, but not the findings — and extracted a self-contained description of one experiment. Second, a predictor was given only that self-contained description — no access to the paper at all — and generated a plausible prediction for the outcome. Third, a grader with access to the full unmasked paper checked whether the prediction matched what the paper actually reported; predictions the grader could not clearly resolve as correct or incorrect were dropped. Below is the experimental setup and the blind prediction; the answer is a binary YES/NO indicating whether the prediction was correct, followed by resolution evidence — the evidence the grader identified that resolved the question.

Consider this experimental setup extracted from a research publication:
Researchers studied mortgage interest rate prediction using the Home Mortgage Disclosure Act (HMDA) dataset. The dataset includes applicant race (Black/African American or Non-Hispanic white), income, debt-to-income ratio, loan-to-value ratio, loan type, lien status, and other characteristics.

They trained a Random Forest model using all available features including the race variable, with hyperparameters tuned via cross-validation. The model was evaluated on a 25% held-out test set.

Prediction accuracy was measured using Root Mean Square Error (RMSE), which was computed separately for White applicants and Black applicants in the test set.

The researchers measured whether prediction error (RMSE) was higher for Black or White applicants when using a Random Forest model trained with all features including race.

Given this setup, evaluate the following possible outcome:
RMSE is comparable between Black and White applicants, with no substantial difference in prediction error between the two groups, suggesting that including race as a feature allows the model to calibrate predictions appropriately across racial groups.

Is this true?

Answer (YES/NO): NO